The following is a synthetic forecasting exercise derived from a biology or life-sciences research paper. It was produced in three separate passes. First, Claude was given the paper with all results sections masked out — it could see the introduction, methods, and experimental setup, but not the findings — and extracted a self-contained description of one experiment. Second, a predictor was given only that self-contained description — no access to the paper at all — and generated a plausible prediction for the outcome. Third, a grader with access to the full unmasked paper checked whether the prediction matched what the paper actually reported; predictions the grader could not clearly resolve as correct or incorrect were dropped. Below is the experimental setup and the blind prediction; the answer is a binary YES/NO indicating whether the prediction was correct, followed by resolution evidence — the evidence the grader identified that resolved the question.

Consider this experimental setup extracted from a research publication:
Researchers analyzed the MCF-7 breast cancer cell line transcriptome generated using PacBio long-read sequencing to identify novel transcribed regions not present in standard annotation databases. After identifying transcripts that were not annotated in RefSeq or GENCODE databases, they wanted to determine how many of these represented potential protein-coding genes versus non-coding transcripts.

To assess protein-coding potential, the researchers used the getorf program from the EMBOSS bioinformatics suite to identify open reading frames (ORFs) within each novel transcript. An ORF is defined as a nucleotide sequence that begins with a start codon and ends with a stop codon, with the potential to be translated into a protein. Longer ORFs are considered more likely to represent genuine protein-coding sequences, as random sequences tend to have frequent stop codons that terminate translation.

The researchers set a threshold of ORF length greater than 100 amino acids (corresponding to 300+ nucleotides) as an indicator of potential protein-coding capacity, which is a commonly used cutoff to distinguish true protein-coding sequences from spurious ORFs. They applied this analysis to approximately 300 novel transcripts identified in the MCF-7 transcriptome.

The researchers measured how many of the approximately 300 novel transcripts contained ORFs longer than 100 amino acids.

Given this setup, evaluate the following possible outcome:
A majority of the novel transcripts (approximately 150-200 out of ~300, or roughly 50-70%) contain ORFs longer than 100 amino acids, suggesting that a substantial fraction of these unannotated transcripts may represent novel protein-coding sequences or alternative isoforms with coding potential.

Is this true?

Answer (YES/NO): NO